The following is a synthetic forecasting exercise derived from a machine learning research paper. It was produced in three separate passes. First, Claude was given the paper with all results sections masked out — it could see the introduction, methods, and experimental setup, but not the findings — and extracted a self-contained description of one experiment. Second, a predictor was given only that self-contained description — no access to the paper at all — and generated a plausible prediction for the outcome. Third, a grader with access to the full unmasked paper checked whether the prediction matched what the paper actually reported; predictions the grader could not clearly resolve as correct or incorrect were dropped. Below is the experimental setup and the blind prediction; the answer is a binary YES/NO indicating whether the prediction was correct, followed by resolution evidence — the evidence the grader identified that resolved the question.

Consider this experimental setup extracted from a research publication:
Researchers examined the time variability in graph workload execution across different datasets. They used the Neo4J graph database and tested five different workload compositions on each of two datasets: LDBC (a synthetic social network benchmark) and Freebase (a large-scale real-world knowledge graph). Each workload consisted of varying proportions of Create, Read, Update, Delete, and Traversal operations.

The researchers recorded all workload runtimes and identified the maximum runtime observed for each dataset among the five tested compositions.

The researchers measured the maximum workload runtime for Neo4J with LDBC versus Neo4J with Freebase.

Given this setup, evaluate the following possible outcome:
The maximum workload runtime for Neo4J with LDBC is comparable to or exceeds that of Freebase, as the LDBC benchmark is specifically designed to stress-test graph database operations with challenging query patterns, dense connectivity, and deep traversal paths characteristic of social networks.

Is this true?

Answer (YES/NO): NO